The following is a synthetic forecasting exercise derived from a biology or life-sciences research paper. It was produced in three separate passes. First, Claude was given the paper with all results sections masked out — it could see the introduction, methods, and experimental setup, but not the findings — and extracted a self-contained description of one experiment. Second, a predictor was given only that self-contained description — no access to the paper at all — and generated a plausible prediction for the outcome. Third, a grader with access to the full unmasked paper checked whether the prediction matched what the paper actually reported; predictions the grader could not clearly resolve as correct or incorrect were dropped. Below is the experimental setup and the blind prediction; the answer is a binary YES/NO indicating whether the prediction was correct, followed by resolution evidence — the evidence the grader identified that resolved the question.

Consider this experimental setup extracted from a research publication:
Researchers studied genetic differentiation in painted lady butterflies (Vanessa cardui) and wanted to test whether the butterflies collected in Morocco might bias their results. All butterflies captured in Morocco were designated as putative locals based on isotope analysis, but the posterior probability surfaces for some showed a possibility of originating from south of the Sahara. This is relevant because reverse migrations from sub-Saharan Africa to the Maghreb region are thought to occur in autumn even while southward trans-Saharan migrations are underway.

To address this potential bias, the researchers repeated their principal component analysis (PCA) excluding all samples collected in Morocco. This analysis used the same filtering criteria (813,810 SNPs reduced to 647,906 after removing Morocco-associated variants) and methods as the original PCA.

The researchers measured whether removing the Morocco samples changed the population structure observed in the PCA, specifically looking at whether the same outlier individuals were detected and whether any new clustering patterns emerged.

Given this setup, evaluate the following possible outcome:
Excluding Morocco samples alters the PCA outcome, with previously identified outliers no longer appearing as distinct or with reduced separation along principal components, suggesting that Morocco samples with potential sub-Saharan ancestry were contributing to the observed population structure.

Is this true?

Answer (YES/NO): NO